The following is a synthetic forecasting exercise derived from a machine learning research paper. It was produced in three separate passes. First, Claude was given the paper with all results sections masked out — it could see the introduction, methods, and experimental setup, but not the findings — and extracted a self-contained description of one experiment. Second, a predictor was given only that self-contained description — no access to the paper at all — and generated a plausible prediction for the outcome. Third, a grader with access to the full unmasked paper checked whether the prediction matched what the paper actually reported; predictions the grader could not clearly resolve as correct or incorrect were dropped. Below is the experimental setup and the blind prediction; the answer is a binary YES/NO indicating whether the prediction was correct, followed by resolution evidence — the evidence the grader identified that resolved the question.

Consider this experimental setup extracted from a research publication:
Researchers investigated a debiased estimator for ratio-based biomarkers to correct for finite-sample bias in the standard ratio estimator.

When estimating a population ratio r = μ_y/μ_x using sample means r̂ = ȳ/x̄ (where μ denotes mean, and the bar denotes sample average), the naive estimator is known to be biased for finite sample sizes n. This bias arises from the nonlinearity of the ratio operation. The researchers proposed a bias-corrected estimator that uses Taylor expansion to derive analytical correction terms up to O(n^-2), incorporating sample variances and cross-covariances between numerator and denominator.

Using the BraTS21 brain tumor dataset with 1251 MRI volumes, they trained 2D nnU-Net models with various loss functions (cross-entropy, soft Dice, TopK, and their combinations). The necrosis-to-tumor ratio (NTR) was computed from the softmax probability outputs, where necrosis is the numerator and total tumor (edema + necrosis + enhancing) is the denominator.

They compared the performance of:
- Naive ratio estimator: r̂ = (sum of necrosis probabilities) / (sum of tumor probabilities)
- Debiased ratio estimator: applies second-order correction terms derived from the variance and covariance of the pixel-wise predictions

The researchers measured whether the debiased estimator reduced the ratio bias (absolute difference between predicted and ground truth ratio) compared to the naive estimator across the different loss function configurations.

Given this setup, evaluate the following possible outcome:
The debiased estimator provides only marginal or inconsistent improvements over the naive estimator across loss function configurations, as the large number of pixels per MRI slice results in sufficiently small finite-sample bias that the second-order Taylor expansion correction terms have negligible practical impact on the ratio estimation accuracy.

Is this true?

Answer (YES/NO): YES